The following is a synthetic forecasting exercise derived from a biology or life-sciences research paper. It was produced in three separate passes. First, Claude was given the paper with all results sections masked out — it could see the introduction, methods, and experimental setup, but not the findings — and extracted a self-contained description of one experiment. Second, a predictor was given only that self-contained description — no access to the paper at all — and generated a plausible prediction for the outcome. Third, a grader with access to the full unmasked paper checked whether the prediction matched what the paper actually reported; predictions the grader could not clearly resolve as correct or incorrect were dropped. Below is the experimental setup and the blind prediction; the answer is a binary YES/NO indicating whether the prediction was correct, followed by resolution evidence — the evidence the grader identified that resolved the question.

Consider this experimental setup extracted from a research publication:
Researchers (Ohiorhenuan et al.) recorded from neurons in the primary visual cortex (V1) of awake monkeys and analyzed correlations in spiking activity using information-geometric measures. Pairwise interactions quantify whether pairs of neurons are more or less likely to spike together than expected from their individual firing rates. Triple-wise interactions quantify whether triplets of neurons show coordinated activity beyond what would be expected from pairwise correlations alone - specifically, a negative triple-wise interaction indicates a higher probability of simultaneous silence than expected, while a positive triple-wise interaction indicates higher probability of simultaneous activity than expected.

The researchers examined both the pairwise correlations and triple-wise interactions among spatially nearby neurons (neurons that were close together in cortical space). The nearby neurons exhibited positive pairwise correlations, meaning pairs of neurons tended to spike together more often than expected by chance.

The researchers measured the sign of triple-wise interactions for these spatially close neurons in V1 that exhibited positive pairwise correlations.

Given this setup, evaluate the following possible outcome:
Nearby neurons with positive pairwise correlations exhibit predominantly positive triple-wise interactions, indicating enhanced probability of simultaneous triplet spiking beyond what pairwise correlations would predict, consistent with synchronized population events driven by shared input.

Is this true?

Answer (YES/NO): NO